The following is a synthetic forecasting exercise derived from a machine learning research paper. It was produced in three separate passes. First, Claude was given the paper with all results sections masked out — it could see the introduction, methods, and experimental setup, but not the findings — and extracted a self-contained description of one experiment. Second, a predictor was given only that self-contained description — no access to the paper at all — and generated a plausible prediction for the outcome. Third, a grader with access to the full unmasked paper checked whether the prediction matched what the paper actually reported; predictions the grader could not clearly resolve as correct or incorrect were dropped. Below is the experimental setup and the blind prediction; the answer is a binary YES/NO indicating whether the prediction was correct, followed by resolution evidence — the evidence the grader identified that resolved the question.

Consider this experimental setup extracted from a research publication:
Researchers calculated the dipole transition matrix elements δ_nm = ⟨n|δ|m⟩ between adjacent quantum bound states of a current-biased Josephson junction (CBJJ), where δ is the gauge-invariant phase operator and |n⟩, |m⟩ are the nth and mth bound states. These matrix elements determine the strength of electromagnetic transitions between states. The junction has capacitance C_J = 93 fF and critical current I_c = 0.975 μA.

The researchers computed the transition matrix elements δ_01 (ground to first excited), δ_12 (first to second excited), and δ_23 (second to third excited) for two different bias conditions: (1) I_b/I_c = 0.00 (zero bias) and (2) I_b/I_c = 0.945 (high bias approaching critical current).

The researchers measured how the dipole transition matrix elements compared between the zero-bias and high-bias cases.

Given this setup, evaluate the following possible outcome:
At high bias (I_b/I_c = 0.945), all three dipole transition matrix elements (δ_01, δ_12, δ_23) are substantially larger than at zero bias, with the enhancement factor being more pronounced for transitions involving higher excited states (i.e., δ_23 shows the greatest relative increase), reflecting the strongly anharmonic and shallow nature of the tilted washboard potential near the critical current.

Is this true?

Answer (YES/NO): YES